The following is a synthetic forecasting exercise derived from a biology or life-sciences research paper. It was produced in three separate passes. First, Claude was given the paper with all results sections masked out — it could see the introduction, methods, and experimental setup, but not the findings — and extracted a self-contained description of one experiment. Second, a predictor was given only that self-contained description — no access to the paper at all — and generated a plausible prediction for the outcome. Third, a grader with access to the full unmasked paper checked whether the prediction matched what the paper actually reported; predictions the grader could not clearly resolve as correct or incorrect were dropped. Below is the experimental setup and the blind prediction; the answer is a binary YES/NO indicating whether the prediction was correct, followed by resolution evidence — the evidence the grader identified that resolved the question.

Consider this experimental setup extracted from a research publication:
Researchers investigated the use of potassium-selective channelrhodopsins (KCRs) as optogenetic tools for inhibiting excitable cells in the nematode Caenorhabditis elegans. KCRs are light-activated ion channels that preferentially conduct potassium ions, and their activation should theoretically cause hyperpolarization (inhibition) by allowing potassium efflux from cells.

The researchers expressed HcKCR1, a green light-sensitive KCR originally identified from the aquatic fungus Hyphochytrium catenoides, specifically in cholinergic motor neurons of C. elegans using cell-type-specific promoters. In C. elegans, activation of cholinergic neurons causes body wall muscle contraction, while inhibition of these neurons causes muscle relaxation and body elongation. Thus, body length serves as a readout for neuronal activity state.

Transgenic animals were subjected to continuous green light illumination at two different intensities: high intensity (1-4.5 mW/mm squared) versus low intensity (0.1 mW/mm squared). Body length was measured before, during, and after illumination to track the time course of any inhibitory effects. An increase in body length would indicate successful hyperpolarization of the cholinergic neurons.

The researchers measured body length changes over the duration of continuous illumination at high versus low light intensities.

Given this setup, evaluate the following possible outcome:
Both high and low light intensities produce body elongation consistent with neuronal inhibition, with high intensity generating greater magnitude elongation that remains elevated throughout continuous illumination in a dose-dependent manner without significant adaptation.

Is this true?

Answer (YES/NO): NO